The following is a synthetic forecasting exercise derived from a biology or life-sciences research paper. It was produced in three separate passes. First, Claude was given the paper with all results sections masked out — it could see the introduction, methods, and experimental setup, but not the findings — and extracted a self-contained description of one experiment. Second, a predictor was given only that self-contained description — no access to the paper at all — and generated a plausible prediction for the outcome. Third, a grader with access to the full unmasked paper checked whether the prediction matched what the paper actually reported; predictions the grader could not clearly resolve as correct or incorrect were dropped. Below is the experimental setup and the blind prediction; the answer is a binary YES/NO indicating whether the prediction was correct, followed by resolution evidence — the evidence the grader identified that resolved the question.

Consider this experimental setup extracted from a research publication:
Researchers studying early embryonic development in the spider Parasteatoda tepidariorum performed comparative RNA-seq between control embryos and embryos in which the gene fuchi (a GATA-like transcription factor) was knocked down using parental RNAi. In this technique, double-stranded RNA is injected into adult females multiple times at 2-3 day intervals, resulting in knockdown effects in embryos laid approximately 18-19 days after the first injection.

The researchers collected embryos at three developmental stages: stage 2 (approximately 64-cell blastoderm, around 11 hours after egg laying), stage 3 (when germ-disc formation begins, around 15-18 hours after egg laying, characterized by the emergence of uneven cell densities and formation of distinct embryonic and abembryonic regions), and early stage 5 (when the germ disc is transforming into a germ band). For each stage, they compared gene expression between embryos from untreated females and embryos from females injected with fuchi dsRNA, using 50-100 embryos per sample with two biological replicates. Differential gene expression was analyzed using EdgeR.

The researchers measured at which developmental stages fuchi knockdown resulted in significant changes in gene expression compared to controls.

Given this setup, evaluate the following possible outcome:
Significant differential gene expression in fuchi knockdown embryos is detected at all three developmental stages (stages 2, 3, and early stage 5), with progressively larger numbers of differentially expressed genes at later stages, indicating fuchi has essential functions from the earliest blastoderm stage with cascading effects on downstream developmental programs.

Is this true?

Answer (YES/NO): NO